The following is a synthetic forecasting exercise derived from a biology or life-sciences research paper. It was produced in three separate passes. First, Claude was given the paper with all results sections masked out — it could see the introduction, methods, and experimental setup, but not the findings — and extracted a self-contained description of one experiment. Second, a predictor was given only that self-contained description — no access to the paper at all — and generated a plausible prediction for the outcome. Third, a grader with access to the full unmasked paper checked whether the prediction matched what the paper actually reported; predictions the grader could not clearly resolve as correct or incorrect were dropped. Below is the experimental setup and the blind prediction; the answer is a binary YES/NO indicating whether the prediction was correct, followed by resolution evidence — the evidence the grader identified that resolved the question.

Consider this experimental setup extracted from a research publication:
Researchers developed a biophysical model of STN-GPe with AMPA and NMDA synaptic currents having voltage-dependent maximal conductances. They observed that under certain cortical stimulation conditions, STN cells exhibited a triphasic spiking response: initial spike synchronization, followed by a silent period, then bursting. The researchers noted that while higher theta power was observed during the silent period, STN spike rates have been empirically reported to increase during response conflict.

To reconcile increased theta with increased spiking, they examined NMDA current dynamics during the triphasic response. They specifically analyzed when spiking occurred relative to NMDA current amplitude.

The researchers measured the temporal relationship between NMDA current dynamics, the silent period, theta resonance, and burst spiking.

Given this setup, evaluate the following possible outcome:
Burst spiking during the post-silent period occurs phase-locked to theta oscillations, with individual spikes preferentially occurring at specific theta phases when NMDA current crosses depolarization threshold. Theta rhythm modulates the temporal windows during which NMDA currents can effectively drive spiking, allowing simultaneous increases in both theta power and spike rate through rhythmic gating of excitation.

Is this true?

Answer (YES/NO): NO